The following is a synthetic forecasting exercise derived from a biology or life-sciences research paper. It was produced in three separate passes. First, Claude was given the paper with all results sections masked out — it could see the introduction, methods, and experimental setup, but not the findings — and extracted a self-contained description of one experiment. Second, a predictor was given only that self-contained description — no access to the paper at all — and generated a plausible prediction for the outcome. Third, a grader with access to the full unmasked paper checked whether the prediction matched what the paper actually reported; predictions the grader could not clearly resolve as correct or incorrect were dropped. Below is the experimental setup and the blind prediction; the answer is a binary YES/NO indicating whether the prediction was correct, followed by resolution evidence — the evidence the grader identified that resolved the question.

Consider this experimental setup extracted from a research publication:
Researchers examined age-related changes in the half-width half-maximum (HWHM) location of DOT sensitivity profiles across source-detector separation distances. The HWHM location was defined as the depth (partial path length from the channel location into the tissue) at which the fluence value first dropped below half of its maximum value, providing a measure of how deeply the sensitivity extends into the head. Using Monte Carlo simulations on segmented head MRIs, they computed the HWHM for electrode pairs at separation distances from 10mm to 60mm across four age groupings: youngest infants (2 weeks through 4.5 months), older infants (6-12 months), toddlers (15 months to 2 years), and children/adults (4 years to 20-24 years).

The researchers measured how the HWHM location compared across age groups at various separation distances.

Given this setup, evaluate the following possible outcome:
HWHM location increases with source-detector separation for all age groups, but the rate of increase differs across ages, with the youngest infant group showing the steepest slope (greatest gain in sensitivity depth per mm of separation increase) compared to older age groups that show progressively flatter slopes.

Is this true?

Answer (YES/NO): NO